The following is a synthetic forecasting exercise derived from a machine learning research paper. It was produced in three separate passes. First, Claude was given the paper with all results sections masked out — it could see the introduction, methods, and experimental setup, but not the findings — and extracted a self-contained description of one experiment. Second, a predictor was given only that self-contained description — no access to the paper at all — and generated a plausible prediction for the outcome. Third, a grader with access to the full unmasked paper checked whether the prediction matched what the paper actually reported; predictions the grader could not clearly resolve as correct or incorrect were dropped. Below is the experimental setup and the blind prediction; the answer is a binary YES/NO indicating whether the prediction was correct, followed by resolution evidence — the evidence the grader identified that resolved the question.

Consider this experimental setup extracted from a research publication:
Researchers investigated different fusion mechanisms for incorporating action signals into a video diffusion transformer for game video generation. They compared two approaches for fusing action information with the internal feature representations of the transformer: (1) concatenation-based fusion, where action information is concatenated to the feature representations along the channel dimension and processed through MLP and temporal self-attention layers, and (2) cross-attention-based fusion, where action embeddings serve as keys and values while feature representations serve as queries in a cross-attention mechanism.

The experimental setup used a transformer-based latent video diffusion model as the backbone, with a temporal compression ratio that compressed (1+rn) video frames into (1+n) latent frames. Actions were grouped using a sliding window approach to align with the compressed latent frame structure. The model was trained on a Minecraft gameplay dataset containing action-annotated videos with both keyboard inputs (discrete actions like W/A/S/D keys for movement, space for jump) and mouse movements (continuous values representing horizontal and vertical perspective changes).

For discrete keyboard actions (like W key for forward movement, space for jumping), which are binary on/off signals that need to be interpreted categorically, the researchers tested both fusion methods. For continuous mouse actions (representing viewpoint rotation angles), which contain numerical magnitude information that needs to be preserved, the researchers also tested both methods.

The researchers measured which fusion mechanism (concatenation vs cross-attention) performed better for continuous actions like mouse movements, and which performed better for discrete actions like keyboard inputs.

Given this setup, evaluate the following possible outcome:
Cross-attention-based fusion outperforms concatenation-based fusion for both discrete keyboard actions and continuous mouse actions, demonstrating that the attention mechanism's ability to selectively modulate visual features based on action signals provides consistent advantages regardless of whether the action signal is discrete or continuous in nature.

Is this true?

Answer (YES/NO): NO